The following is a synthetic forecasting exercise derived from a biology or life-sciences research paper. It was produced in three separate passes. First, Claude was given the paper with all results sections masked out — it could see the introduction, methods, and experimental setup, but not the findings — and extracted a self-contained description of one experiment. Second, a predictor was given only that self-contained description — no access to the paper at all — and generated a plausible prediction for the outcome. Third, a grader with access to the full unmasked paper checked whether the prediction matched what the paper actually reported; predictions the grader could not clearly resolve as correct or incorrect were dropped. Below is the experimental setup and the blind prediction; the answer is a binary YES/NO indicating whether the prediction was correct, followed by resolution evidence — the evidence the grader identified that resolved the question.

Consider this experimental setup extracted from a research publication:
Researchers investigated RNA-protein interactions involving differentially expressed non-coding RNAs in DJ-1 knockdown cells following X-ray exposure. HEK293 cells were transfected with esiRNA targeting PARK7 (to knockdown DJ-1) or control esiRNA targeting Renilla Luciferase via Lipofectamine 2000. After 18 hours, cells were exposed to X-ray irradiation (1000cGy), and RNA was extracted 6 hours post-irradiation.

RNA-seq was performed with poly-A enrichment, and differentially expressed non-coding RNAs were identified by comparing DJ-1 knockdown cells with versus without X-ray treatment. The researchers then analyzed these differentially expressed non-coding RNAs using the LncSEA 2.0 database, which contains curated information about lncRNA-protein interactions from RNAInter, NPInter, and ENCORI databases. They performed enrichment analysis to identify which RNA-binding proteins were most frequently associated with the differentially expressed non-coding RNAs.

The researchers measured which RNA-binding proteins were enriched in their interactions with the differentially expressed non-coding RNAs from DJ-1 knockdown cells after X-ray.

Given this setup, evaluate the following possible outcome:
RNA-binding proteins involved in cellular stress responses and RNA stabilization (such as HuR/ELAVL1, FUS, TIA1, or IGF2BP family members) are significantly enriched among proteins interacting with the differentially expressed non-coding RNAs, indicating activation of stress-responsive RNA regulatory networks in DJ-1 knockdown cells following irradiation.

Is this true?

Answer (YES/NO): NO